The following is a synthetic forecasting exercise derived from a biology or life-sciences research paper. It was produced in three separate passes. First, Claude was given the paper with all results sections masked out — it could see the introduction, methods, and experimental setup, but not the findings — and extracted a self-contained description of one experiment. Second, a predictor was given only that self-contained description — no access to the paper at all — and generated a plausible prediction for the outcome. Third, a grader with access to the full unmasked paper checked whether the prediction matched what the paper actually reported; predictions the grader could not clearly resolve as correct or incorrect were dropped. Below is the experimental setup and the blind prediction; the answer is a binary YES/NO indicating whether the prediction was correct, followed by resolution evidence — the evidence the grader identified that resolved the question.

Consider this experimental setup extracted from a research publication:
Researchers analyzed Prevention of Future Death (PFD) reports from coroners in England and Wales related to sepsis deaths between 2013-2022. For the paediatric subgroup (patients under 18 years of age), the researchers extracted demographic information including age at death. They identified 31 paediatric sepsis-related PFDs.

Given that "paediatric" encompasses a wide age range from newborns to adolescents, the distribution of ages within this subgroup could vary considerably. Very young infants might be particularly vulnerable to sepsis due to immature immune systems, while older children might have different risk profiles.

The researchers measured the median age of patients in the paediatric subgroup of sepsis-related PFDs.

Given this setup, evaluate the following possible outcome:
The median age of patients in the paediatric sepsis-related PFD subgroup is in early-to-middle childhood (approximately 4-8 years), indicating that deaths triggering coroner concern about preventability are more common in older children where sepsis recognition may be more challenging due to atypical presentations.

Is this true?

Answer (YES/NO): NO